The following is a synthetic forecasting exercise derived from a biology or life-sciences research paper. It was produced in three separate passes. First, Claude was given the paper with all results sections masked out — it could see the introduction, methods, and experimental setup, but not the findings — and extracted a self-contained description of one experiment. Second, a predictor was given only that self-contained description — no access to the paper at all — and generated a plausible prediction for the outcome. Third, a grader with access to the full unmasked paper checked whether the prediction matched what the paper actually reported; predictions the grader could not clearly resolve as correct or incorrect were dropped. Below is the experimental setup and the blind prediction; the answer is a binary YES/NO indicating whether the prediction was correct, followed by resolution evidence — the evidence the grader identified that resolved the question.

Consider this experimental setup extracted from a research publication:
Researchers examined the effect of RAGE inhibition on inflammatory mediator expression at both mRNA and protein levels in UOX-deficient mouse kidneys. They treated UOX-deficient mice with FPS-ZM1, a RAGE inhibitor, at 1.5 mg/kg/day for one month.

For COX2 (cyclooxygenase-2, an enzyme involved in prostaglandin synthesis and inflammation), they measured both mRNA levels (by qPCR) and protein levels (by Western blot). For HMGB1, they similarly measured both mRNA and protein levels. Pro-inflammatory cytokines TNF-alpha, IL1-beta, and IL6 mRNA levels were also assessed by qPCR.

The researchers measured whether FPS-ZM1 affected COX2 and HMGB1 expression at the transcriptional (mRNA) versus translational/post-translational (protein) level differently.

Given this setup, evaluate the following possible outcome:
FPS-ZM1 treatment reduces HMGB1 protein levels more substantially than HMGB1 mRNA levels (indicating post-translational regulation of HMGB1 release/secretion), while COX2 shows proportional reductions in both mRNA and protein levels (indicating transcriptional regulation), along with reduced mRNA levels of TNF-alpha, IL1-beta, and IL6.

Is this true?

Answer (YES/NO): NO